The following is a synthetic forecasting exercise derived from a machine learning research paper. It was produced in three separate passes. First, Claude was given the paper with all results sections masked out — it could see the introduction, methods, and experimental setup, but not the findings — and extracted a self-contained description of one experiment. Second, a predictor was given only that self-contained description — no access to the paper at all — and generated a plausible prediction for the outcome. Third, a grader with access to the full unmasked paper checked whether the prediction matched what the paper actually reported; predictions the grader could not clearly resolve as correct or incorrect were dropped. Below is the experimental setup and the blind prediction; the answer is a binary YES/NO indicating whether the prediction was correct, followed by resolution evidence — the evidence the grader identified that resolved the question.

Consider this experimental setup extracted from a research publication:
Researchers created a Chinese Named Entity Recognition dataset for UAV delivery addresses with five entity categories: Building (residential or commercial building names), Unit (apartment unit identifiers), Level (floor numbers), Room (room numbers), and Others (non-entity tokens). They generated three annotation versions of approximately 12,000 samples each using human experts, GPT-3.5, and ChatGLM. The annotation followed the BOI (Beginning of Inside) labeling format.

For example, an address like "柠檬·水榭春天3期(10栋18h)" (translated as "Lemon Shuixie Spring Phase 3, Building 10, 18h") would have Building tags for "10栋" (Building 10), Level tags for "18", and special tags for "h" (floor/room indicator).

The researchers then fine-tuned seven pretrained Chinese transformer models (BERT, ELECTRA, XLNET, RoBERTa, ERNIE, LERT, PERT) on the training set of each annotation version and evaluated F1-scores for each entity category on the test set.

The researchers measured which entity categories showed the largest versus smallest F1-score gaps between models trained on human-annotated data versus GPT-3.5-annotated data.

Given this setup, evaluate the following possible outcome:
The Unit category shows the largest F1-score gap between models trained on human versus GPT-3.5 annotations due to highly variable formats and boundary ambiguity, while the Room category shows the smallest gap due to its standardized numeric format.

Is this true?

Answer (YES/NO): NO